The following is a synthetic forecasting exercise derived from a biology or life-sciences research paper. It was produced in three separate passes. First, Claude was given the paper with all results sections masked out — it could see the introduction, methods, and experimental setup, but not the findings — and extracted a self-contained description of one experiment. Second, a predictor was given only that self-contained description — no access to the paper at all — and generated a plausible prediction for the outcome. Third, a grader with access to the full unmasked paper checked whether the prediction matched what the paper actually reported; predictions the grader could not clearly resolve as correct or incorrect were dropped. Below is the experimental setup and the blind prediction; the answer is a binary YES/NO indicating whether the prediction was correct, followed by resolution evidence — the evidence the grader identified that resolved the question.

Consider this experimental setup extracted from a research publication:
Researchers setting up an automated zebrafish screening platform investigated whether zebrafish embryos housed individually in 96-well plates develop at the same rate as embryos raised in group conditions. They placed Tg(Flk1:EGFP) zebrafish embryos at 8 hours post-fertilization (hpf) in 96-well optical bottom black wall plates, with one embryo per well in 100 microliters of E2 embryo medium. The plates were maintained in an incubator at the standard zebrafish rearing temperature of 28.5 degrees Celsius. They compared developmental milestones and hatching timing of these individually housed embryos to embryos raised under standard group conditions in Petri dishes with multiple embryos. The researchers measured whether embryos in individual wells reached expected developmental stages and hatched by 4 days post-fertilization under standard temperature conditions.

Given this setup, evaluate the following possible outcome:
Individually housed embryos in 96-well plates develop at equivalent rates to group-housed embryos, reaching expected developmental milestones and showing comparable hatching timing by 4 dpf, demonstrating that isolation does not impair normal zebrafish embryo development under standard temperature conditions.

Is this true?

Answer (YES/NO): NO